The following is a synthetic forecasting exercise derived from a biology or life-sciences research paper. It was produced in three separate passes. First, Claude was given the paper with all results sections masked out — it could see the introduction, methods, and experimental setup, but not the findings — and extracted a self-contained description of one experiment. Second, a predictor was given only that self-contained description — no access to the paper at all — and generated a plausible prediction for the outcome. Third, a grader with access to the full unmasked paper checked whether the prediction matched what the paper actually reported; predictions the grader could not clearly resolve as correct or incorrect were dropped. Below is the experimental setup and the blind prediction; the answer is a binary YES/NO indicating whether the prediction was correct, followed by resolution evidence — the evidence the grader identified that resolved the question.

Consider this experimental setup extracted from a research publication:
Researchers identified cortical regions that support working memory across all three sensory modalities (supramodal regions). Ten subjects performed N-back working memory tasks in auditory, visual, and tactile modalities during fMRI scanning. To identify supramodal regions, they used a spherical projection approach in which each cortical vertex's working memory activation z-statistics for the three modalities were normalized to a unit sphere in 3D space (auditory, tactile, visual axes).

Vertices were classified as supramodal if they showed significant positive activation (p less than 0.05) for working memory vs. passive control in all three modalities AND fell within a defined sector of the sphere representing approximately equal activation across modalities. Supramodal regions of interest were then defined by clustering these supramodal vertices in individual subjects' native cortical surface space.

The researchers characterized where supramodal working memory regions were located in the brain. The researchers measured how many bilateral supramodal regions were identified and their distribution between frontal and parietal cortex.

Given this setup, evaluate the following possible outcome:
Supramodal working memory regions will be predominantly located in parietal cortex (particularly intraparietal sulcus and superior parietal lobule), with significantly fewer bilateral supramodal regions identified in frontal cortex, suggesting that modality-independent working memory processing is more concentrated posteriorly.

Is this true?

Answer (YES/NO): NO